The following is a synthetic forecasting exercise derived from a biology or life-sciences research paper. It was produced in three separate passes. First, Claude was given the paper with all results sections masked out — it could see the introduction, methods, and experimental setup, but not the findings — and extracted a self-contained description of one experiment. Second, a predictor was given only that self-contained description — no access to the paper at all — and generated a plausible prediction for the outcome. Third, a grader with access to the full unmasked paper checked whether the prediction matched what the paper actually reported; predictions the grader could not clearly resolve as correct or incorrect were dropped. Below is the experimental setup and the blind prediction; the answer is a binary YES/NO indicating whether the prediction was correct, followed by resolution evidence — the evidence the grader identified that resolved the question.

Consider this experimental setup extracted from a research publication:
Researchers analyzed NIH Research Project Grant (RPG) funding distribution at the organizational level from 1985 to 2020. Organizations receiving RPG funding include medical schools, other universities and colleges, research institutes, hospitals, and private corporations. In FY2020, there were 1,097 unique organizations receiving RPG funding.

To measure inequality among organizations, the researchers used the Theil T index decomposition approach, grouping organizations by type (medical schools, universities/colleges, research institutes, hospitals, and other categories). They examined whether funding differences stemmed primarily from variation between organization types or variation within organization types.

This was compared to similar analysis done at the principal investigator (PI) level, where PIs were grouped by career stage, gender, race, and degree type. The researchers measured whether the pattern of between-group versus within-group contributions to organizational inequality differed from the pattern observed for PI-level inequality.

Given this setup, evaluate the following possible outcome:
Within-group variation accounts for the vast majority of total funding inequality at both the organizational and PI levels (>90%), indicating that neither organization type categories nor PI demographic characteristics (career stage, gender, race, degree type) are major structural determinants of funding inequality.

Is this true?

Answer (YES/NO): NO